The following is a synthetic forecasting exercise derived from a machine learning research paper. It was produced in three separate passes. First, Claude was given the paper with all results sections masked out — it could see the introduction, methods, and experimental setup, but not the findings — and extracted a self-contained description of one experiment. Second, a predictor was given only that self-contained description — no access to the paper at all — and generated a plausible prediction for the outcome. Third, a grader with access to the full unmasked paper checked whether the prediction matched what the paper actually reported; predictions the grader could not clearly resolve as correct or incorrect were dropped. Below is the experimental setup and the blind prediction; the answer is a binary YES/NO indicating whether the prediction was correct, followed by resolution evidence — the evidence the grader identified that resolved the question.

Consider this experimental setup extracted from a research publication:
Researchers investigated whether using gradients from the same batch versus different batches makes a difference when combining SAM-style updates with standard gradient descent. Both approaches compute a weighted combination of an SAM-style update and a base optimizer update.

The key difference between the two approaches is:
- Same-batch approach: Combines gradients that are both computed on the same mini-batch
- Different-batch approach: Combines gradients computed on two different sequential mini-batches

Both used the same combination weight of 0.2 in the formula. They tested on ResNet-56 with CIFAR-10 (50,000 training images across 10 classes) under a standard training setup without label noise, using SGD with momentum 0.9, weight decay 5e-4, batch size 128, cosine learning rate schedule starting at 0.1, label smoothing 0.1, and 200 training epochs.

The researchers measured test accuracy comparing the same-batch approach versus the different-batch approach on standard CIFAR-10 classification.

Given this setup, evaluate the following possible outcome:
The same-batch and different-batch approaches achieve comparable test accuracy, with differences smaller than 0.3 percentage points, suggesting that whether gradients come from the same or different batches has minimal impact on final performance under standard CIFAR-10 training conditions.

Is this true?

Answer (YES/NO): YES